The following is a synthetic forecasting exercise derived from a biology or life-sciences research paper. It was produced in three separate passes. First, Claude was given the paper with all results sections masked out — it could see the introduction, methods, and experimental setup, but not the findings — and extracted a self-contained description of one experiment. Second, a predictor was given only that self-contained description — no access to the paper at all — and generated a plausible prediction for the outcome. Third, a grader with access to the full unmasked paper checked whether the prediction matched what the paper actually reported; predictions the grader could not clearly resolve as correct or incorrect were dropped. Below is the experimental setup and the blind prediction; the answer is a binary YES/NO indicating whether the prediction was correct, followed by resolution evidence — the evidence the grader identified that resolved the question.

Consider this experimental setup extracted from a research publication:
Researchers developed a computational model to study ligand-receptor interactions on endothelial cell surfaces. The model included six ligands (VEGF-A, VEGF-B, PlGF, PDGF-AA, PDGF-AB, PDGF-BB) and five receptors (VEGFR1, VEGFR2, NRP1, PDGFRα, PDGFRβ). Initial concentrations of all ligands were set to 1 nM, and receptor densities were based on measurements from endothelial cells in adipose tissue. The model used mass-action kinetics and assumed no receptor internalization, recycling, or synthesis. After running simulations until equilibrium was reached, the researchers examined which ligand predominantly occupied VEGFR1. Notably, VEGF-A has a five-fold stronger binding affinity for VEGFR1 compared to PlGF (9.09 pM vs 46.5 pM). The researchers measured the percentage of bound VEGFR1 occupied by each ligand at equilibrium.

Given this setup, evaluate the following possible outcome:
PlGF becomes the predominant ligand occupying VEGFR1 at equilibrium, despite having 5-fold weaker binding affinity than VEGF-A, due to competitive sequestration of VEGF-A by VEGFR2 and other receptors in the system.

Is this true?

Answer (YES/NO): YES